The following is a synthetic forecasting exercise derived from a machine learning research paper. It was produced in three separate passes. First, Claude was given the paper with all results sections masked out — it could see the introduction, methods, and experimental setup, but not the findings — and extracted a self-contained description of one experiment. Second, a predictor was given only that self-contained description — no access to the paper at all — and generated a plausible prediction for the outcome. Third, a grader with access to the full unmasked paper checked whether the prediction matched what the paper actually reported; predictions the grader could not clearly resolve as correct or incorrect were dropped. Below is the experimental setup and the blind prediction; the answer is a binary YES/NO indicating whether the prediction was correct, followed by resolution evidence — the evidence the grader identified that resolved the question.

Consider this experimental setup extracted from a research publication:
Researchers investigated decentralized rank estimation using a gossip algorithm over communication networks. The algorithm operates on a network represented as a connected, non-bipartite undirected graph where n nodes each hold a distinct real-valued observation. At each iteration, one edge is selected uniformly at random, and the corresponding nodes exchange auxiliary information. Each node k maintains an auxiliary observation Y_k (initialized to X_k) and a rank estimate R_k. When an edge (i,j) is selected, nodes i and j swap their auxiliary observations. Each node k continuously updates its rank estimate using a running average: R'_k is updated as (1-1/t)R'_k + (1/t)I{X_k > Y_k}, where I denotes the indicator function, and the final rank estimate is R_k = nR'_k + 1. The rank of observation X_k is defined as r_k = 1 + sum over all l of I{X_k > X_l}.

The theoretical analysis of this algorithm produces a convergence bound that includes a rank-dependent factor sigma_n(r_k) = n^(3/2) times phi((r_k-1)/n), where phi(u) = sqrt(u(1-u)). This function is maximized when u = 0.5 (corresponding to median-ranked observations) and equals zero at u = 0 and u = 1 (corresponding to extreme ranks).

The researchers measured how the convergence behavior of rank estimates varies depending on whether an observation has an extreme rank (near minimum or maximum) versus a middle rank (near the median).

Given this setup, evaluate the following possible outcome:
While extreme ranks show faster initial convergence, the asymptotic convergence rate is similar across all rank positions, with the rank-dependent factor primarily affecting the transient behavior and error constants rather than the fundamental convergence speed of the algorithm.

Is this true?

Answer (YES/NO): YES